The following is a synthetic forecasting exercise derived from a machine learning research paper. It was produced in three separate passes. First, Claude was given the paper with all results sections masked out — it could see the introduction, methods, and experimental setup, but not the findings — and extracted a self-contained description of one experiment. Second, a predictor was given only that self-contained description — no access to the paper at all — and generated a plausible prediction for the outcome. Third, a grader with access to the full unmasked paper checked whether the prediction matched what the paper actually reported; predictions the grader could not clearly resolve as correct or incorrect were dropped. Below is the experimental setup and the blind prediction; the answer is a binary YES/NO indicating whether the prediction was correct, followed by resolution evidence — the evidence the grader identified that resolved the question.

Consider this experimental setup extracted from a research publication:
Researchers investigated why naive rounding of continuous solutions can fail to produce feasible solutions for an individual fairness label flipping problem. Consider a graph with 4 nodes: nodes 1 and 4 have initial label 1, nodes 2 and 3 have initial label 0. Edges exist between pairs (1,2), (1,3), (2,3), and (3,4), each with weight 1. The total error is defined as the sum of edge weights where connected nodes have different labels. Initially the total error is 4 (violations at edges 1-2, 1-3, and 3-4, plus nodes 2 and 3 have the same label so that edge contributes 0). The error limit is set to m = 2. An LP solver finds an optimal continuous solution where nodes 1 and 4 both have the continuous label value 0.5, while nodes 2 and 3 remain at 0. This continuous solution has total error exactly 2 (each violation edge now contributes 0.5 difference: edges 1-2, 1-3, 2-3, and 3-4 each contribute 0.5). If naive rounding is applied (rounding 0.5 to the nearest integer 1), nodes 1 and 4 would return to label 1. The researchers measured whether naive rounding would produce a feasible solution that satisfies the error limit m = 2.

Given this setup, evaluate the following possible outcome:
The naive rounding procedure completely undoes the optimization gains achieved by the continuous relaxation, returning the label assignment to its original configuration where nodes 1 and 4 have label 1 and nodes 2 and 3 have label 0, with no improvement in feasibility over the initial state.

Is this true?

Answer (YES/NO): YES